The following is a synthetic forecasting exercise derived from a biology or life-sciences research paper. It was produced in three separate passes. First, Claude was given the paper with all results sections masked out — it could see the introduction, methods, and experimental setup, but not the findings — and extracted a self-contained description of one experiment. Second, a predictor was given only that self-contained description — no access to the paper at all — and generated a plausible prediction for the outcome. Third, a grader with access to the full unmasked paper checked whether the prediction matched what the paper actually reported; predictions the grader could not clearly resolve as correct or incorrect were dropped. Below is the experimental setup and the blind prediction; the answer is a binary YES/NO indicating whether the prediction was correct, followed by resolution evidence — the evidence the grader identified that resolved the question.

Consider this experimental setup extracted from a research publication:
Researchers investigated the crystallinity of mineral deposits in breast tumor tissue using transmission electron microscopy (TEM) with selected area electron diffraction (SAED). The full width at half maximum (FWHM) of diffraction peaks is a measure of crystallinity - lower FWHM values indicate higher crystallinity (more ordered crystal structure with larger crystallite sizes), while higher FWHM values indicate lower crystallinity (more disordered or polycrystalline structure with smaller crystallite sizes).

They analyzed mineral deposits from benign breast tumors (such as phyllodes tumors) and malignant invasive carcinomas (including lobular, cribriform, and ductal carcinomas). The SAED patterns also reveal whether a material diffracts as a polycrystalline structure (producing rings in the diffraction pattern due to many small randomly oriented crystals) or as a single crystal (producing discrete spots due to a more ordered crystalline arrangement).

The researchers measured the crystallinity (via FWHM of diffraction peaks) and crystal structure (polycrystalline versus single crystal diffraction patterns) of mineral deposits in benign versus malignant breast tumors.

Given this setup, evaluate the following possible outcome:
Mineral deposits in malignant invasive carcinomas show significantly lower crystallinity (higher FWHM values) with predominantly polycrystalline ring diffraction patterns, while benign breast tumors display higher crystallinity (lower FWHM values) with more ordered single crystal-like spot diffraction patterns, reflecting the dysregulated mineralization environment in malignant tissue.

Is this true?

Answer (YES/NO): NO